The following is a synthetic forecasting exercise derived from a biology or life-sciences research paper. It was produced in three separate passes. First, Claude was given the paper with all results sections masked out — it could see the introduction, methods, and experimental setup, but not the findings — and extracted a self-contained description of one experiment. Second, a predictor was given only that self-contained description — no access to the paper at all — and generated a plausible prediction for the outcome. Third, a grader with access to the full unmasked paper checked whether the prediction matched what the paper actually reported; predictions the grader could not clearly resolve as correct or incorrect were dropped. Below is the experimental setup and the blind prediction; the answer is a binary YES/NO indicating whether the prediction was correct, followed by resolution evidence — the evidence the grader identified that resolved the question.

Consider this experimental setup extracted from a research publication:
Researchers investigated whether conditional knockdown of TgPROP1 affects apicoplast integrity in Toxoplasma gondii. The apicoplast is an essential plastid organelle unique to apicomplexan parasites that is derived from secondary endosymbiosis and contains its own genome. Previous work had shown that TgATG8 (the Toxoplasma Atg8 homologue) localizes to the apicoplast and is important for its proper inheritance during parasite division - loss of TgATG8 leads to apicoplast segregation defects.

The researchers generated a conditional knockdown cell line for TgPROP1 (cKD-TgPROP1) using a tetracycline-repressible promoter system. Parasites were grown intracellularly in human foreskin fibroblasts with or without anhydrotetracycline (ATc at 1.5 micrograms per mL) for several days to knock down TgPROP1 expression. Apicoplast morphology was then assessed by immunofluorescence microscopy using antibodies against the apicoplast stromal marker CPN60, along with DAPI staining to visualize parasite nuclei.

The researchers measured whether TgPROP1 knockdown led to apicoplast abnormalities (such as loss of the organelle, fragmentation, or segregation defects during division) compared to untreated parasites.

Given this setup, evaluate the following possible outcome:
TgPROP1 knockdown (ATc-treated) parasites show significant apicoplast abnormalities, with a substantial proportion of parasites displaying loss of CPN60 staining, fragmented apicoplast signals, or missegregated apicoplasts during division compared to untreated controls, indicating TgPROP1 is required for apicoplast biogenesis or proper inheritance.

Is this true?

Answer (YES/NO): NO